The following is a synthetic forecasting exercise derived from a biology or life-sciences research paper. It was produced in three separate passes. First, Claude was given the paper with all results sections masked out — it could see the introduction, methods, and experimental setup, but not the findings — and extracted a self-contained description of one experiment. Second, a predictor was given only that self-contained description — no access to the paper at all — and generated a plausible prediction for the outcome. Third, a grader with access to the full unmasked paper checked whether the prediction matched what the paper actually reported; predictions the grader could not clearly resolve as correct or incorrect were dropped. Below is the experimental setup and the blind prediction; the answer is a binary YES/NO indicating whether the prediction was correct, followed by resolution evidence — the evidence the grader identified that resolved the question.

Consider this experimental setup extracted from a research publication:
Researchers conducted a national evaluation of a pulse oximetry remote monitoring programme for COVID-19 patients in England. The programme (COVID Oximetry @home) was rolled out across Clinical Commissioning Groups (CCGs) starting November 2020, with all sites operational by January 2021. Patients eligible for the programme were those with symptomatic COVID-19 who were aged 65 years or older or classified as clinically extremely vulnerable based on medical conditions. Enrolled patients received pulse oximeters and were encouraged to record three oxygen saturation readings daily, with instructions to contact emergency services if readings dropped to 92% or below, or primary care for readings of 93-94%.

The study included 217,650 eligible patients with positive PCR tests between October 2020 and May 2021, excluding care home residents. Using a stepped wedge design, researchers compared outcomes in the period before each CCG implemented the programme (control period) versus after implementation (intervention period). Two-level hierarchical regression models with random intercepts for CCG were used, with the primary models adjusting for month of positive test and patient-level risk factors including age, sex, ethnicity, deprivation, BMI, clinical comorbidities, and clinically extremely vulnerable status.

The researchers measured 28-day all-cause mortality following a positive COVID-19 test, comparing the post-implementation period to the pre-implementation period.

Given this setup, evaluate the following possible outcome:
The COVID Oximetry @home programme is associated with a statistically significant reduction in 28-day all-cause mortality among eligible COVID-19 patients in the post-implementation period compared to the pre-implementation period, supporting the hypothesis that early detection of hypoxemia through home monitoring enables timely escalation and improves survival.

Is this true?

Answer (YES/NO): NO